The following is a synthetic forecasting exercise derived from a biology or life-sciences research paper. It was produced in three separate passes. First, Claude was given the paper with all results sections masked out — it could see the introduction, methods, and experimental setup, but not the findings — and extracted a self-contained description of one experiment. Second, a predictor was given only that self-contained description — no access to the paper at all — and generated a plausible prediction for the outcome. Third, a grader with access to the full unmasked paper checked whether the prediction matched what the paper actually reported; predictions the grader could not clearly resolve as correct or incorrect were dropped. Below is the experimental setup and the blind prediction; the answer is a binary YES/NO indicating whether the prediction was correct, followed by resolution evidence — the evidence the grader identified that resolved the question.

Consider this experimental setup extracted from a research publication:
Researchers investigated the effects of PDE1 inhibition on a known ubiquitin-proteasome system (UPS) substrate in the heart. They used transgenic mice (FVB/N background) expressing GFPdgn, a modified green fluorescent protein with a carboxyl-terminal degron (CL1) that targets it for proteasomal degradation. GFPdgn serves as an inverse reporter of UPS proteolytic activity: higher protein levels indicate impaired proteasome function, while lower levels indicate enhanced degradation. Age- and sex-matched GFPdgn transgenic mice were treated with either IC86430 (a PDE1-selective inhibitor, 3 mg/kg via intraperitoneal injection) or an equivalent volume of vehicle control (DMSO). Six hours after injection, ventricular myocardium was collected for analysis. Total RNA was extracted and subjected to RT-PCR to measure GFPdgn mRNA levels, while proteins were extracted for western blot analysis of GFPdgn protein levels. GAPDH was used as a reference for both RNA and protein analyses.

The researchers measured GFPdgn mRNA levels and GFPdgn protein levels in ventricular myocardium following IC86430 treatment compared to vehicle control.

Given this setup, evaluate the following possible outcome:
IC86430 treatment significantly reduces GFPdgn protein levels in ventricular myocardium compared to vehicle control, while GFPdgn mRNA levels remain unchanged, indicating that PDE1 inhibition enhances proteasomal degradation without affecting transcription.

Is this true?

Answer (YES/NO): YES